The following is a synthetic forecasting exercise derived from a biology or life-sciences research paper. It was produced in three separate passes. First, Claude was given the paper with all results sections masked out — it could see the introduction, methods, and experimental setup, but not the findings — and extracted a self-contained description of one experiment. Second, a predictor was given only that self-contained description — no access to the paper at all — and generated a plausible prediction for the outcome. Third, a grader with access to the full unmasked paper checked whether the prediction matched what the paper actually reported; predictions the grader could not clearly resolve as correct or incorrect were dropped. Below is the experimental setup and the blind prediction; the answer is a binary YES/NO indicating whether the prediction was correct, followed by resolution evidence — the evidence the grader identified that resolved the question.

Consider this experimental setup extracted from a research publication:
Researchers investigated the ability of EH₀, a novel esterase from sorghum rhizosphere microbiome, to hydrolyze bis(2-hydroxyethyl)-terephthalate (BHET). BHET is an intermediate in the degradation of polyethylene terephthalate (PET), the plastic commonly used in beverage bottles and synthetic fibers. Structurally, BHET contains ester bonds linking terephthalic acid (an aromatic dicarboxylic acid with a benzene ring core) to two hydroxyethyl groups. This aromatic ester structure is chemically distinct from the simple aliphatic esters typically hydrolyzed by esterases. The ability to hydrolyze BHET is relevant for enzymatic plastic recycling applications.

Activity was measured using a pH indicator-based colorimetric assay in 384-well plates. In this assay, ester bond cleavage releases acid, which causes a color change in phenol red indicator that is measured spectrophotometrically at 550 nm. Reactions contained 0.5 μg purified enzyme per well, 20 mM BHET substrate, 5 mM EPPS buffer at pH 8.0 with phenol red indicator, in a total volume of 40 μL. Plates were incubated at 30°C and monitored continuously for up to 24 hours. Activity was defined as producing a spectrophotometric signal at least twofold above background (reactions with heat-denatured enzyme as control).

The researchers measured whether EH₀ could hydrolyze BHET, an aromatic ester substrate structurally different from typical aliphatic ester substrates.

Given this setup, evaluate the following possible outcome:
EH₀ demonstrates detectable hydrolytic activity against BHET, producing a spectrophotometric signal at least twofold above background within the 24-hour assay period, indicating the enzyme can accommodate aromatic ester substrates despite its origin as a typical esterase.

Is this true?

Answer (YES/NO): YES